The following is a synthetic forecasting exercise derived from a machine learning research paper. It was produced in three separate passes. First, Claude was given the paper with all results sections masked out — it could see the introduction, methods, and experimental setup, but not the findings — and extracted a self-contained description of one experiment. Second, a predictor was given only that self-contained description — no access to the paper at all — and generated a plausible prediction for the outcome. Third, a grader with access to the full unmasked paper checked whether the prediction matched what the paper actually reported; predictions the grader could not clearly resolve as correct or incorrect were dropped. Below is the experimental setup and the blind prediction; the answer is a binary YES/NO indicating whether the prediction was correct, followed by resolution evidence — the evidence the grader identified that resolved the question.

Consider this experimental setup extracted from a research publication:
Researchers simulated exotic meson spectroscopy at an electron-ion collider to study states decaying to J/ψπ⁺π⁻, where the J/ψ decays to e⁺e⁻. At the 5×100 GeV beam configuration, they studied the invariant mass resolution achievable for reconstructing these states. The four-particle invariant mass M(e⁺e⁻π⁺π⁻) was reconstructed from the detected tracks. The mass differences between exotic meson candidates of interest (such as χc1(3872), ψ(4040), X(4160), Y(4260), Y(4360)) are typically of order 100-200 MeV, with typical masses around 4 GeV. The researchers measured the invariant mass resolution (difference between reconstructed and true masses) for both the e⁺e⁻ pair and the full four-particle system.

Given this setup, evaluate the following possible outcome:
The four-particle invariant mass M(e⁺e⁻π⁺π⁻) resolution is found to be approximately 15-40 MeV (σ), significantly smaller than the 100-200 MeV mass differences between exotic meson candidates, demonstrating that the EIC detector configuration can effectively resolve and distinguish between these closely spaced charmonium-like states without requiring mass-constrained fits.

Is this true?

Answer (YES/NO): YES